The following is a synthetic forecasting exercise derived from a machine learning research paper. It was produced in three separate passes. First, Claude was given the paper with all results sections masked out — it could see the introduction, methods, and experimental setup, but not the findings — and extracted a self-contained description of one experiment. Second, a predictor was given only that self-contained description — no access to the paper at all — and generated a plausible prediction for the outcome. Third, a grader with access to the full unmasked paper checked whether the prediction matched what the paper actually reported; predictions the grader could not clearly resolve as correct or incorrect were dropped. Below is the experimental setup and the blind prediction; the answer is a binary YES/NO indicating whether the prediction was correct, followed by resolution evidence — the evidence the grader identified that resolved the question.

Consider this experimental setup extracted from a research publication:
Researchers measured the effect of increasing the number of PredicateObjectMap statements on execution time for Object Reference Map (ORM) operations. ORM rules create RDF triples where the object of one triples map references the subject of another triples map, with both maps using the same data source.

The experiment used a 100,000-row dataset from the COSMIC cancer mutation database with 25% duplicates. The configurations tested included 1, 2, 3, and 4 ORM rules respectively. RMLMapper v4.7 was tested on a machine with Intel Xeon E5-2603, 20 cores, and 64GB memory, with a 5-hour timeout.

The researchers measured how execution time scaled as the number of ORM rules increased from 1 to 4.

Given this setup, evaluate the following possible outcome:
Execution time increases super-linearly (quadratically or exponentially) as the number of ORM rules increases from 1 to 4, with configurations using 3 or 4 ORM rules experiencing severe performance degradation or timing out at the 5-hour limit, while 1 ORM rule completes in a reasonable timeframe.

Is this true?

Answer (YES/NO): NO